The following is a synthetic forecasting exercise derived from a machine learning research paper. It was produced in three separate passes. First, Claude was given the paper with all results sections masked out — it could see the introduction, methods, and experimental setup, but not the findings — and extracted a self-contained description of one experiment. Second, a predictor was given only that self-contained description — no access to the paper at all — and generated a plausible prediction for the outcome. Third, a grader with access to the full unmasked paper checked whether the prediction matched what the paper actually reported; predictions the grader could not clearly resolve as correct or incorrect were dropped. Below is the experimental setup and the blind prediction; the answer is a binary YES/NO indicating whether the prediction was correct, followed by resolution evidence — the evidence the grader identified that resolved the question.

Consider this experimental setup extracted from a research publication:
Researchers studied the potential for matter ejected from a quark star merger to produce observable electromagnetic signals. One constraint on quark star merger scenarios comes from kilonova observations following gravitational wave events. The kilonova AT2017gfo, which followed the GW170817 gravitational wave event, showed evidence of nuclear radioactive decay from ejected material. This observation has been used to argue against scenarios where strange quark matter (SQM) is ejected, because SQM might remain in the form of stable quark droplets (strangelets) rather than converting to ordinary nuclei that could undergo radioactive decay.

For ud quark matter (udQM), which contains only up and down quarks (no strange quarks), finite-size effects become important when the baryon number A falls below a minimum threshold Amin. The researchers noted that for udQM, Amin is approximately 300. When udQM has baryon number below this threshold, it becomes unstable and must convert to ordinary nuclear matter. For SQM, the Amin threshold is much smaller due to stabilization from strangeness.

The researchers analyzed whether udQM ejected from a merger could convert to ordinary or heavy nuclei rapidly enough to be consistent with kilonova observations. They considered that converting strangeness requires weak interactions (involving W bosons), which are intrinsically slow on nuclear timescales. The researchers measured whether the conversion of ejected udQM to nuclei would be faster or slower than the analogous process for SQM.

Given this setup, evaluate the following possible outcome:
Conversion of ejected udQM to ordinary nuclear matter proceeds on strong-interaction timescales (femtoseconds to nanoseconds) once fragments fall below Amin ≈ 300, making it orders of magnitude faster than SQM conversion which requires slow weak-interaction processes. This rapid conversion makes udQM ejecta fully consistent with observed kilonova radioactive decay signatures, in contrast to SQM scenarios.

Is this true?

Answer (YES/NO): NO